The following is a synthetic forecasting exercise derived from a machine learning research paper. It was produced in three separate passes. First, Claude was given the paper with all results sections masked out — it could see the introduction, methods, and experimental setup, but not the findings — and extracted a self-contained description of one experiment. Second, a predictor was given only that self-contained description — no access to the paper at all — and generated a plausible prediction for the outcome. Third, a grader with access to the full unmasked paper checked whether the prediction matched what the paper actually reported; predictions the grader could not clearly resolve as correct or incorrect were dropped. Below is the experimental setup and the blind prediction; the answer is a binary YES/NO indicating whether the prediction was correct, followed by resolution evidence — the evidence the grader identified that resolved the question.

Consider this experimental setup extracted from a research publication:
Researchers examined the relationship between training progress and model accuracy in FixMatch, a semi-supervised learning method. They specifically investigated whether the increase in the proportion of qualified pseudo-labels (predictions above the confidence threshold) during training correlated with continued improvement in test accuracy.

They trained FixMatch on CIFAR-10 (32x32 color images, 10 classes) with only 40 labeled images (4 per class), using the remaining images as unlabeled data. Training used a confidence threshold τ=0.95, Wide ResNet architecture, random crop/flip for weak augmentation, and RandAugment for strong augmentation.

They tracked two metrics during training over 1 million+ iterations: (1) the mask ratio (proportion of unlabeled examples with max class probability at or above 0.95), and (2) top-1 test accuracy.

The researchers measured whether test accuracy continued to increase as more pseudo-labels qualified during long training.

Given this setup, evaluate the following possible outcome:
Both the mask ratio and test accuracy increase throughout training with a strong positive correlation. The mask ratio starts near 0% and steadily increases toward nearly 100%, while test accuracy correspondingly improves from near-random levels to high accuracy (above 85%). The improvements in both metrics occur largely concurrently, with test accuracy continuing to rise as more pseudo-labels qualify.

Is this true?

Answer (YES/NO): NO